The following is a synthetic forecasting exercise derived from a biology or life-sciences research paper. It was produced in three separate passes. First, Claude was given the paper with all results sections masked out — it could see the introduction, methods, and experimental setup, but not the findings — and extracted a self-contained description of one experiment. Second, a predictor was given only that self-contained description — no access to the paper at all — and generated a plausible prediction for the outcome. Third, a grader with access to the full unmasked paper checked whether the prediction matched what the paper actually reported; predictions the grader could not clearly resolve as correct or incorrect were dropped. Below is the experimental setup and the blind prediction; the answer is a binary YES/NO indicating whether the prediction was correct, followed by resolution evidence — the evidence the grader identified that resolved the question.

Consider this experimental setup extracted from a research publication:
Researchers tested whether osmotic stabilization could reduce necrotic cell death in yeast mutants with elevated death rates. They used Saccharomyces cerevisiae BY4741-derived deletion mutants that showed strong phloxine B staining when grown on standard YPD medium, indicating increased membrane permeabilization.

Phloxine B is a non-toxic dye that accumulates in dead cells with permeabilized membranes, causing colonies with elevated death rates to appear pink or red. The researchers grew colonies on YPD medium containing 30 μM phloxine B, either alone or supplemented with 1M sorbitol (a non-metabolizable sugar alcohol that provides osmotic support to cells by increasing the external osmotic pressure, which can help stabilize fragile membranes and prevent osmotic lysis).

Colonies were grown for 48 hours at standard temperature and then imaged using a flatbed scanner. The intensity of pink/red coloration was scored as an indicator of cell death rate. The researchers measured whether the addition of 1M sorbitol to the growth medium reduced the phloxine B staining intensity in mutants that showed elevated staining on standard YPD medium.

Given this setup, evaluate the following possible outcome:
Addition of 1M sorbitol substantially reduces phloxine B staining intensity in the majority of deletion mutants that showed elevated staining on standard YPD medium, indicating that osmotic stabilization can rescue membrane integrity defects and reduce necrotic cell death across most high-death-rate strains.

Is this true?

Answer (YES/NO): NO